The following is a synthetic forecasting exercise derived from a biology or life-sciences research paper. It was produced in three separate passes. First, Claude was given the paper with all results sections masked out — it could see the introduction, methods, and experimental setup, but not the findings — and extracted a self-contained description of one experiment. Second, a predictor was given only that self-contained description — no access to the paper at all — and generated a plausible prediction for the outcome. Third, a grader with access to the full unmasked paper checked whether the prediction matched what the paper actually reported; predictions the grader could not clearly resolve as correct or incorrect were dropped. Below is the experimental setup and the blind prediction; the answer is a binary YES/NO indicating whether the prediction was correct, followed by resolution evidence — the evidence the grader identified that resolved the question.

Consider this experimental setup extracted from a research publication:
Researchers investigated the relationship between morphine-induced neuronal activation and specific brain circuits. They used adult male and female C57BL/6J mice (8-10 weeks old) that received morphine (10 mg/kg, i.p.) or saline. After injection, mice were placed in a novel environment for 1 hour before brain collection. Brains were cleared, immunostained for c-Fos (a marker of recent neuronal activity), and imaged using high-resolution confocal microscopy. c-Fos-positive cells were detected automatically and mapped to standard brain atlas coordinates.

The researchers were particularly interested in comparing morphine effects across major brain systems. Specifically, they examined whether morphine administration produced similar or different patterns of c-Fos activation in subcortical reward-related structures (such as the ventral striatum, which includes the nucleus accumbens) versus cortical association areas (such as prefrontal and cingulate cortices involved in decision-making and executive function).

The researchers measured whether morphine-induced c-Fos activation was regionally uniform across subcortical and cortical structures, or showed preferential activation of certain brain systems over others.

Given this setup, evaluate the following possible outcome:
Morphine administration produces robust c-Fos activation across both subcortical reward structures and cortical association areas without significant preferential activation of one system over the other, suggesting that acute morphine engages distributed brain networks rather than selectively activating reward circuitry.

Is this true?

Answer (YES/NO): NO